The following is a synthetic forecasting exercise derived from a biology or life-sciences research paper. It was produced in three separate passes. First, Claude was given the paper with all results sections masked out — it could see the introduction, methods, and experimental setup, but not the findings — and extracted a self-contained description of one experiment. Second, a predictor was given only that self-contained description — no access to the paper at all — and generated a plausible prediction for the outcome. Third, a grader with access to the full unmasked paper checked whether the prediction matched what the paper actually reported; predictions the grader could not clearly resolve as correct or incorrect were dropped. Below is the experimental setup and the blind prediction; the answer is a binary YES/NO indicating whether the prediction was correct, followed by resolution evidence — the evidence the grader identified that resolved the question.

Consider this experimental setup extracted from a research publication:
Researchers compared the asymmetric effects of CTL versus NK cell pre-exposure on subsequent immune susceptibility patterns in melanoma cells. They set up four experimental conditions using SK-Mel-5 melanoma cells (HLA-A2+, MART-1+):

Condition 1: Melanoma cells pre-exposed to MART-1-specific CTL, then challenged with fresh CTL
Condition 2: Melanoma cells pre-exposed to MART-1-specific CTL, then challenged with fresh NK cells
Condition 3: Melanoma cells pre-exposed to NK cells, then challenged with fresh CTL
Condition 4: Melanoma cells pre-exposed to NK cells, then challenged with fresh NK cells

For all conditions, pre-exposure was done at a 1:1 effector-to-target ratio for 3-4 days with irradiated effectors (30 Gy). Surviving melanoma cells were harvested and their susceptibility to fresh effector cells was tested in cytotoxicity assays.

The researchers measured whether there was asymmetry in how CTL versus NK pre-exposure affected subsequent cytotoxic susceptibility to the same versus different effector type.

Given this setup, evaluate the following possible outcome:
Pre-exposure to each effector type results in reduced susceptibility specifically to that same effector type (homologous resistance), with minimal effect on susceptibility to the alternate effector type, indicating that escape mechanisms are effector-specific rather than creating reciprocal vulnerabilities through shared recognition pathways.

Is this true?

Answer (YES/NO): NO